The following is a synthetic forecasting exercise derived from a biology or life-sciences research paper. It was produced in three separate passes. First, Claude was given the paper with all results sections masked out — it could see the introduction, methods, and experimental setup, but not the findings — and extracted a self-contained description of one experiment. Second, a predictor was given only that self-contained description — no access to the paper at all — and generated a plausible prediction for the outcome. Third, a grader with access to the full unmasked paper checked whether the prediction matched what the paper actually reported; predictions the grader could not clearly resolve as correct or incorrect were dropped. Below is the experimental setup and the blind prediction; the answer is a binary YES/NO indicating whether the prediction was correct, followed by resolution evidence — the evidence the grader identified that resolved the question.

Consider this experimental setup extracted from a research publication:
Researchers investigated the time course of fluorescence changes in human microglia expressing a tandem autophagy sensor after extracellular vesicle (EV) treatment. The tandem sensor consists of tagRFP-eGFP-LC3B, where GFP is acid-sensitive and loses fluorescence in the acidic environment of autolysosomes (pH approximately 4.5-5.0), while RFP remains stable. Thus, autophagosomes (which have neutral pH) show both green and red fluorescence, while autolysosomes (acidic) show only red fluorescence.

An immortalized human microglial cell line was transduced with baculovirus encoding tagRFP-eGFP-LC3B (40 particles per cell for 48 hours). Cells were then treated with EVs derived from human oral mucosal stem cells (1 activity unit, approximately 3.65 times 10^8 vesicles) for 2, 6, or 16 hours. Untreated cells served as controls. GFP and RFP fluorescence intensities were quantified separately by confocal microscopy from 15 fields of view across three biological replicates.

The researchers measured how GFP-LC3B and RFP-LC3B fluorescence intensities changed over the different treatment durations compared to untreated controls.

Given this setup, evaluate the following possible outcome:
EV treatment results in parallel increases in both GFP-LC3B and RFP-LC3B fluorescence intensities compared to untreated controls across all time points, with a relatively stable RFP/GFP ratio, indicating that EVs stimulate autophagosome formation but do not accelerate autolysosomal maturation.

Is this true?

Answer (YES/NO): NO